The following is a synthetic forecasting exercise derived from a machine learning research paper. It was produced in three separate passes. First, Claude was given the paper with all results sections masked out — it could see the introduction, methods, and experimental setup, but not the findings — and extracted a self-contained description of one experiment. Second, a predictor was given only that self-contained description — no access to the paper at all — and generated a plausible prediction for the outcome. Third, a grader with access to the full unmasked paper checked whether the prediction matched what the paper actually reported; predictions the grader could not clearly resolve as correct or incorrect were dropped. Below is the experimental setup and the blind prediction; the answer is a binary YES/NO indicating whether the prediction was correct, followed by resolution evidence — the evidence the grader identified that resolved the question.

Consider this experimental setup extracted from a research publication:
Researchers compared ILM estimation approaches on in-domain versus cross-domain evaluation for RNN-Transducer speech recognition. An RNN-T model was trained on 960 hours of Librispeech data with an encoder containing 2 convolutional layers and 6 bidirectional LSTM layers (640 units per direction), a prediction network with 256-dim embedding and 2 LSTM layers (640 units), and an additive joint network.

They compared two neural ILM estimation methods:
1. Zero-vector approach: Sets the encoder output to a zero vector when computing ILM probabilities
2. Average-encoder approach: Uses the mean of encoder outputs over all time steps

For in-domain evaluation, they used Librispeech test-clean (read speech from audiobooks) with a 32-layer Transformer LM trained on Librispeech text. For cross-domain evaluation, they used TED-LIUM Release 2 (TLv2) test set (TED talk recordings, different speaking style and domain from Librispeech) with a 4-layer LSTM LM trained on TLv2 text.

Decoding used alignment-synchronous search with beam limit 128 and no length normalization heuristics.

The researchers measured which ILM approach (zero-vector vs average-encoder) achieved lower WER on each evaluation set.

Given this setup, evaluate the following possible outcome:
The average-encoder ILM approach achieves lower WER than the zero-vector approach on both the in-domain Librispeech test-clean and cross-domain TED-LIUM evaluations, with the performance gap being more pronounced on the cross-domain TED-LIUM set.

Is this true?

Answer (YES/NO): NO